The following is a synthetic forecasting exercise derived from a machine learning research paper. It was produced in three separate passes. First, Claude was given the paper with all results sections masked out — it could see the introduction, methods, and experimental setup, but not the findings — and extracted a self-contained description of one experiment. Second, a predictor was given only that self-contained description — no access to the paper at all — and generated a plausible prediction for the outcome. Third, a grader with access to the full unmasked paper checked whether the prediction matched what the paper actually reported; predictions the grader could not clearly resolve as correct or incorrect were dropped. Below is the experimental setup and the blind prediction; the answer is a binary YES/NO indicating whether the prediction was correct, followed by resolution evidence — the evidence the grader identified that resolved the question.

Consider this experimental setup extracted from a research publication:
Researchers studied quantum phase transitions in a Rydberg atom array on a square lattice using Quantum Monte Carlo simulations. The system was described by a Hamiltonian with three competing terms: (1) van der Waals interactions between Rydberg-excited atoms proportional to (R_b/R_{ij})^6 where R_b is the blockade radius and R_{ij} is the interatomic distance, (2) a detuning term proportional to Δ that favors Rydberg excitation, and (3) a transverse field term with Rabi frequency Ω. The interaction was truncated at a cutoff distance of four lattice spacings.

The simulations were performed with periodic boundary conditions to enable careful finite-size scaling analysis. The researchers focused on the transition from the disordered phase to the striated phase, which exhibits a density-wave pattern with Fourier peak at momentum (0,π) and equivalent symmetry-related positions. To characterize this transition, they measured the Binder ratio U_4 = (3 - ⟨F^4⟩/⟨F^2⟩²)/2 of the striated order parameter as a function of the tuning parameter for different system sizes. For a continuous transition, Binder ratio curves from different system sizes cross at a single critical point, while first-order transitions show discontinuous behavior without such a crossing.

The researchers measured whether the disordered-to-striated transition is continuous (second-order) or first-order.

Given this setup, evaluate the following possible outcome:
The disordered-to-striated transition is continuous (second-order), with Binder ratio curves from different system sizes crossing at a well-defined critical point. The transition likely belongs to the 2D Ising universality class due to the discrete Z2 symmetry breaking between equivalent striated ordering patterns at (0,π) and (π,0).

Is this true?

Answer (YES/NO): NO